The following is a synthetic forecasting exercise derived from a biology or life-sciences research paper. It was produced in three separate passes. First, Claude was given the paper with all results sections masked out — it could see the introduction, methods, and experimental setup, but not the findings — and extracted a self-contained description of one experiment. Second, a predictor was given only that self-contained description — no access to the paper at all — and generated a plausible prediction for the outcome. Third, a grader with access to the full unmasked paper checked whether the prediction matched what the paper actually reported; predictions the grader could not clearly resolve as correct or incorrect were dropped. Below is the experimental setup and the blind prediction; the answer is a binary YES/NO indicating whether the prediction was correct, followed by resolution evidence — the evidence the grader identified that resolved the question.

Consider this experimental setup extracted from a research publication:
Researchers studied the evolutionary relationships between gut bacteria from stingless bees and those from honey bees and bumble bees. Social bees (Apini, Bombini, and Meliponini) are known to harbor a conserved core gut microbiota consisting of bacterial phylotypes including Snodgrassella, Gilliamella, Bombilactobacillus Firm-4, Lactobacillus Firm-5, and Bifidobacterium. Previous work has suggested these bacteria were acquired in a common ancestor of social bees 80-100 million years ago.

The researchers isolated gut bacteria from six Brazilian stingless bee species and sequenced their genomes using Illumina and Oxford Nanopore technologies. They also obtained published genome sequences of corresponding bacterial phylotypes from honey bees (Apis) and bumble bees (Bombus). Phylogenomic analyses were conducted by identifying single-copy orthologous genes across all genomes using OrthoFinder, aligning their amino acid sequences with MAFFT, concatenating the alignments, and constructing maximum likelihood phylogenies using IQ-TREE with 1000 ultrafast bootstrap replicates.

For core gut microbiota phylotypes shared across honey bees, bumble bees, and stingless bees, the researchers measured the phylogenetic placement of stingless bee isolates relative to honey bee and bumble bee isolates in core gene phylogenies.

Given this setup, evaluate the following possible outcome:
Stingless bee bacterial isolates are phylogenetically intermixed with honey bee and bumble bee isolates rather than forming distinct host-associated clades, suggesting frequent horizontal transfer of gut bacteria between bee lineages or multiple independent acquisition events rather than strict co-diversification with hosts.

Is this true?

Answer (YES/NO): NO